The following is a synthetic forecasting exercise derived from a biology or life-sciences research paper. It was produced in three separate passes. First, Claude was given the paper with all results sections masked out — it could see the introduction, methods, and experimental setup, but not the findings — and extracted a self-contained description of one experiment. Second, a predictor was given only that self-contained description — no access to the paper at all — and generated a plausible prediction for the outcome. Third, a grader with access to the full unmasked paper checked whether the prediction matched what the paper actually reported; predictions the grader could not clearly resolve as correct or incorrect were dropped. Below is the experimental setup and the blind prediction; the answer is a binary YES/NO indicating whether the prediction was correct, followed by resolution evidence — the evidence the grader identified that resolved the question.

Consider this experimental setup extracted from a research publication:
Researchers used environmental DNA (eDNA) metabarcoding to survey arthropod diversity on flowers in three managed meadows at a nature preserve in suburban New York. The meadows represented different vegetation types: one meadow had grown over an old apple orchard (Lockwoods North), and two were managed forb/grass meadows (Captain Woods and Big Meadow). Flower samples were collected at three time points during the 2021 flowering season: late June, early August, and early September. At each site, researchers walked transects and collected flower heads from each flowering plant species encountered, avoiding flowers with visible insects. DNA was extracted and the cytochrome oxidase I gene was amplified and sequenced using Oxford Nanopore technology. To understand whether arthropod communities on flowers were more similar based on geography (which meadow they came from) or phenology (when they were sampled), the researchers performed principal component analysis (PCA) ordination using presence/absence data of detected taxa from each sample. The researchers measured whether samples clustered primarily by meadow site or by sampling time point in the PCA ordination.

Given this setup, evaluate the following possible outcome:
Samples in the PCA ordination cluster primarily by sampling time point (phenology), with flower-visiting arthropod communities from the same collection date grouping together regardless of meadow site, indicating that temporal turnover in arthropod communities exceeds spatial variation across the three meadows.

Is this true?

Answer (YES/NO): YES